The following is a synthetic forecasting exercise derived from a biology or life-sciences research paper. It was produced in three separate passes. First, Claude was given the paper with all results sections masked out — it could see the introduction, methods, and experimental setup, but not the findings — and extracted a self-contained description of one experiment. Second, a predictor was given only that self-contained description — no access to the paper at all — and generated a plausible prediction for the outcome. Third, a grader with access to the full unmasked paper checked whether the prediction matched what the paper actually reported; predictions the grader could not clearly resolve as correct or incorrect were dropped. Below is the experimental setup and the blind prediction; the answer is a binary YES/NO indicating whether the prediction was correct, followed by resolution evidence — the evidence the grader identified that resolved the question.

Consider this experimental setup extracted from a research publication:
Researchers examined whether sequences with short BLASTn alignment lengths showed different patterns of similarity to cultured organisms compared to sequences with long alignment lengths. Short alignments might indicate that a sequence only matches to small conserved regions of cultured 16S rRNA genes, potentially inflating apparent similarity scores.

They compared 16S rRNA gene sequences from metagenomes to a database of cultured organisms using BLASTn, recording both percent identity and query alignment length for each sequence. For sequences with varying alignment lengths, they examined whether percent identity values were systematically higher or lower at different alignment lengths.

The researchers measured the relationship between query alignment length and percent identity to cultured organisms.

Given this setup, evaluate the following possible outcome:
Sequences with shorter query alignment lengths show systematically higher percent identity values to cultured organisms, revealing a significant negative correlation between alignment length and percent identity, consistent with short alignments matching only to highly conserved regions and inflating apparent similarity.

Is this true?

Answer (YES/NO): YES